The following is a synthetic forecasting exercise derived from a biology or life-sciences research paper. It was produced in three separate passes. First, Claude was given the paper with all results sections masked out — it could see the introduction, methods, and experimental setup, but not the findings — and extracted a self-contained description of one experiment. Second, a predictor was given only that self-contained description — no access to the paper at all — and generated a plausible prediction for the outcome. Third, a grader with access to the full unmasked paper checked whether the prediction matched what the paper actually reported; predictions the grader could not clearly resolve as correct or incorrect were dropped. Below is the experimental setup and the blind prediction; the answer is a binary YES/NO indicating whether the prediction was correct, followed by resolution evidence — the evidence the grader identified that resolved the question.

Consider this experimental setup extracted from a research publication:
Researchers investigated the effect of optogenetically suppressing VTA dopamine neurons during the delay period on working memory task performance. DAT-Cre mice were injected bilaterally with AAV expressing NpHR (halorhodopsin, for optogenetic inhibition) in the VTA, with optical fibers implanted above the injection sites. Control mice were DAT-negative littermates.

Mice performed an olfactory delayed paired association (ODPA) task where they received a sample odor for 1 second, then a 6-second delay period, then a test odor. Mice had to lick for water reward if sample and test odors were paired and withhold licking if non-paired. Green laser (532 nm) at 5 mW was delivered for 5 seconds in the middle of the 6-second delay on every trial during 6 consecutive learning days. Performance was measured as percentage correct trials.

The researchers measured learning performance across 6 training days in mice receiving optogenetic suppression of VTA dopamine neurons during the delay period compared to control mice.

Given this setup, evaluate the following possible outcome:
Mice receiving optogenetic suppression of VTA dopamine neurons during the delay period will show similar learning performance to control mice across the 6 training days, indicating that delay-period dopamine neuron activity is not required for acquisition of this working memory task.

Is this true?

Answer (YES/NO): NO